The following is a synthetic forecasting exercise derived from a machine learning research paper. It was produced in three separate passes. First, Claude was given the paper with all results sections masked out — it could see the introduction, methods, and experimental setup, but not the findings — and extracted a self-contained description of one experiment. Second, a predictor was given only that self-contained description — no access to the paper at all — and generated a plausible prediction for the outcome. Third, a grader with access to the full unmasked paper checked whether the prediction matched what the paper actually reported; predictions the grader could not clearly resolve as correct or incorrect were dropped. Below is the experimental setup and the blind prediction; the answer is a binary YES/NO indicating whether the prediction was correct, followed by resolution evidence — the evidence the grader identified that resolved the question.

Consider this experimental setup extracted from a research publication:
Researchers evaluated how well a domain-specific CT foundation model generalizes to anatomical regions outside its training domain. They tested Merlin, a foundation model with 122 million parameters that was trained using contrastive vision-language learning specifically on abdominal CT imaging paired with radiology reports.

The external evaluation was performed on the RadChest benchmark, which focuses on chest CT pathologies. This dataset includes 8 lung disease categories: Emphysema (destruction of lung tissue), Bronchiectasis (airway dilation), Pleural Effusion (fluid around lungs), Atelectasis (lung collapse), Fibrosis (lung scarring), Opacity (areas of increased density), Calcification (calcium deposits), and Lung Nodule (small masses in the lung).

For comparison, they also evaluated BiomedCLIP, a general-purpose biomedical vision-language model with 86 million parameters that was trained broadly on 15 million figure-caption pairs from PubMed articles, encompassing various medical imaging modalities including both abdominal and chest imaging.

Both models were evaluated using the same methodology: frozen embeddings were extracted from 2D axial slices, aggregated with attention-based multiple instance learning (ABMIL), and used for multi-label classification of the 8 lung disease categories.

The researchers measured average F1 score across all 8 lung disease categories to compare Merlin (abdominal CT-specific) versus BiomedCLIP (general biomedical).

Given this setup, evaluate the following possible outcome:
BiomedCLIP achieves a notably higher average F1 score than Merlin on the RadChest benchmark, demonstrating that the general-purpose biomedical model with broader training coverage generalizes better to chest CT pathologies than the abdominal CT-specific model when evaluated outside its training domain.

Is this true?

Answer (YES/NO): YES